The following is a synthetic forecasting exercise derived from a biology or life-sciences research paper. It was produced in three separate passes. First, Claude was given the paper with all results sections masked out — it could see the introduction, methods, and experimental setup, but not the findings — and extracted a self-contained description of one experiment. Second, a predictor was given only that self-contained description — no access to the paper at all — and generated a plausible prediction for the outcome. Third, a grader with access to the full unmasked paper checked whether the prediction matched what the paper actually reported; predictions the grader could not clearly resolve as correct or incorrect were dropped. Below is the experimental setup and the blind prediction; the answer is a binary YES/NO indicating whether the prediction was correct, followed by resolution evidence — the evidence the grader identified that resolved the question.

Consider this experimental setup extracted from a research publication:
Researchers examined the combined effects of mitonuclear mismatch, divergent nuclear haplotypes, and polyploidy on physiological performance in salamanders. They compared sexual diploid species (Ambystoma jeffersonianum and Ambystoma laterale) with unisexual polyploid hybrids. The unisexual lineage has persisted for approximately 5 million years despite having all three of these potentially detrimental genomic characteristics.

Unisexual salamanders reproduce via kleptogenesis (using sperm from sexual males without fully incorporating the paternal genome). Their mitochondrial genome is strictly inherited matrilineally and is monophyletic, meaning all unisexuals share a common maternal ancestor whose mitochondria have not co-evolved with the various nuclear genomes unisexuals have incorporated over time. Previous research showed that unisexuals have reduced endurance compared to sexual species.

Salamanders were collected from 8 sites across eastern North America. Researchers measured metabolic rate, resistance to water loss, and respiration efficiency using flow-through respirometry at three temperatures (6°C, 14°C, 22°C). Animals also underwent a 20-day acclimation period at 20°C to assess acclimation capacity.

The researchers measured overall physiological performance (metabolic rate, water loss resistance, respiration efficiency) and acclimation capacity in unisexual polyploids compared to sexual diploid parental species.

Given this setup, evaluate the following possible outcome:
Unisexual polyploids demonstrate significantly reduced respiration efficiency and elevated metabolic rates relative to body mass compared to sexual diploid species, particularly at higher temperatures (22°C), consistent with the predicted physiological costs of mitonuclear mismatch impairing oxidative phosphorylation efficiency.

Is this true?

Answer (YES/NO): NO